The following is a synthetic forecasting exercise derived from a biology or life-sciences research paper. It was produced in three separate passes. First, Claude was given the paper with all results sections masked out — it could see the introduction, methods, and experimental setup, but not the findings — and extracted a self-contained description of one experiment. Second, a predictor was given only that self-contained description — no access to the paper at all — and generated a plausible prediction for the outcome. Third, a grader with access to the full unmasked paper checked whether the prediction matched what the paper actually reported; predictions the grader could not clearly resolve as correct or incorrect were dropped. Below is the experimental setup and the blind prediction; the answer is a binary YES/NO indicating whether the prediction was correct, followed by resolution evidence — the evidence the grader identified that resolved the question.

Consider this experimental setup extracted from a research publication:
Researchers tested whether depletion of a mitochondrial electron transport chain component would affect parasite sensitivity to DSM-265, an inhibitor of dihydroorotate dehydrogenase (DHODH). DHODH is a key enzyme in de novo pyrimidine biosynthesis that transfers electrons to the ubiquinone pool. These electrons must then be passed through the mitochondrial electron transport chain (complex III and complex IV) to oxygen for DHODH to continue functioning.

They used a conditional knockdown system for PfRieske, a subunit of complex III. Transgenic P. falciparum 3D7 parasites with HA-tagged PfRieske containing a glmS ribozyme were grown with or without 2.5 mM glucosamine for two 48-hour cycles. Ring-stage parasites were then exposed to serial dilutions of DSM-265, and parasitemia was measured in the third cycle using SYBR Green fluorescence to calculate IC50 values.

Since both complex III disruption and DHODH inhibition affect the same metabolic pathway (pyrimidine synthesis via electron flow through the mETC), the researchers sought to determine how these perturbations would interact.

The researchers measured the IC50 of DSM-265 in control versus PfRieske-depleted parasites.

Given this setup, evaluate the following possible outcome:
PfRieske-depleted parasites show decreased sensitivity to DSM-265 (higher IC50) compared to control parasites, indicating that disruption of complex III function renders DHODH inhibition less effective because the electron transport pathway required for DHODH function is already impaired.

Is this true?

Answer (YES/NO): NO